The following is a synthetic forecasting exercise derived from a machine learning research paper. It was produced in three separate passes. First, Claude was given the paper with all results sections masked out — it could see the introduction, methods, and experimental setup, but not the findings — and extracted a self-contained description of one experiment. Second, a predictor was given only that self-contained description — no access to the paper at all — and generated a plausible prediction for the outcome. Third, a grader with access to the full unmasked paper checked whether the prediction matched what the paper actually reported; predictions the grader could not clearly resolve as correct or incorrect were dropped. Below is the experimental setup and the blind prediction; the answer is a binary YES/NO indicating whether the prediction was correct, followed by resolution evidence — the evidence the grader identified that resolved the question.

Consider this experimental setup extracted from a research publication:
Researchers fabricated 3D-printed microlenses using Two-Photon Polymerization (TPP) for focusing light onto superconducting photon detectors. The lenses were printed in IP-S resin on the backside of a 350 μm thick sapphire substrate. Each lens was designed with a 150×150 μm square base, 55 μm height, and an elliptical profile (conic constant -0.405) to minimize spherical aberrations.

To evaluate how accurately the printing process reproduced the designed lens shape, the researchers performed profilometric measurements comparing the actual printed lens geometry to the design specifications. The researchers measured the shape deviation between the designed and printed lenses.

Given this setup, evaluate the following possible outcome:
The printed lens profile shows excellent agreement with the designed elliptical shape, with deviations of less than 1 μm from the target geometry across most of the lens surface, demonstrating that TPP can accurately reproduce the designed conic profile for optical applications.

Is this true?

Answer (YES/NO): YES